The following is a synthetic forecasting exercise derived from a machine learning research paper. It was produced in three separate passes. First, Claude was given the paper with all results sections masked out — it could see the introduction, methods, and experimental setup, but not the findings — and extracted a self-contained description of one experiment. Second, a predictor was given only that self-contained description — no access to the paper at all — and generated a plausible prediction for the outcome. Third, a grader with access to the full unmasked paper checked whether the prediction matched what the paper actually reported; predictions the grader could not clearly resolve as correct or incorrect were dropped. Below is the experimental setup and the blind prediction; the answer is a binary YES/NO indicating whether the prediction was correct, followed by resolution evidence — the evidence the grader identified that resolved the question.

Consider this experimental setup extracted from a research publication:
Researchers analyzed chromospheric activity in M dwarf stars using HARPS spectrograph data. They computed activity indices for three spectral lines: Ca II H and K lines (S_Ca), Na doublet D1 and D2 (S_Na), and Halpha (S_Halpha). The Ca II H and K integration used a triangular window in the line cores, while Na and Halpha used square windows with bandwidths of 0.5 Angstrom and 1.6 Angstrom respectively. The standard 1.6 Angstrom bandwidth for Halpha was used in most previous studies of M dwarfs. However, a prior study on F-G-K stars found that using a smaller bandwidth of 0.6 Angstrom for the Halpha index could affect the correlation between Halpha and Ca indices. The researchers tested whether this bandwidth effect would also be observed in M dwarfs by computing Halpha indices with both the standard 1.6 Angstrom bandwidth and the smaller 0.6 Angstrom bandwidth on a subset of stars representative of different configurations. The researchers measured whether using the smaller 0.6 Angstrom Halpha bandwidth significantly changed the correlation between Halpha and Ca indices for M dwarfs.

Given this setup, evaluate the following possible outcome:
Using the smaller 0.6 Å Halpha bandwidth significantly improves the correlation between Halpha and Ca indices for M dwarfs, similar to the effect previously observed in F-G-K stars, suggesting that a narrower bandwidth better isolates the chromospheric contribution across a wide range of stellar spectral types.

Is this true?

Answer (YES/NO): NO